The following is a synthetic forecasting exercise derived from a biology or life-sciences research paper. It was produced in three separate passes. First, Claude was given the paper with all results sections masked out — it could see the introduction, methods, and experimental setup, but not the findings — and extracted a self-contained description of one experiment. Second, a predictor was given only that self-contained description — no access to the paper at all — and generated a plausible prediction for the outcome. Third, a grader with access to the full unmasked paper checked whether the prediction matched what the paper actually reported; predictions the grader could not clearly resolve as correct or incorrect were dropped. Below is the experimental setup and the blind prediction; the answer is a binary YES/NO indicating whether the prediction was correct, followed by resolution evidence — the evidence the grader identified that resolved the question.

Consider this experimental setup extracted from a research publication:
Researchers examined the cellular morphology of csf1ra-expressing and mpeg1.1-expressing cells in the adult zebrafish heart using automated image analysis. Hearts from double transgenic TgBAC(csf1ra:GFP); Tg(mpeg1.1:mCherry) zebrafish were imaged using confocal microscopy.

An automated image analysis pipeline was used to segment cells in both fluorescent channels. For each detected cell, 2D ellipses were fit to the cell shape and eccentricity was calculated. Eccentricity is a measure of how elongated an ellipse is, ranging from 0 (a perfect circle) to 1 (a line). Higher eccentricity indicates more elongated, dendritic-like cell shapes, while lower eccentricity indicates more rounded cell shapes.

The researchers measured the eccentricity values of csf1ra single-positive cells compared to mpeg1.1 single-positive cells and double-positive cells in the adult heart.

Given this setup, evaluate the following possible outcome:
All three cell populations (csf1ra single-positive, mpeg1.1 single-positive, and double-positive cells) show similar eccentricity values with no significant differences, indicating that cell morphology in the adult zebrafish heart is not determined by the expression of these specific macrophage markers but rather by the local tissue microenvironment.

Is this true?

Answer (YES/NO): NO